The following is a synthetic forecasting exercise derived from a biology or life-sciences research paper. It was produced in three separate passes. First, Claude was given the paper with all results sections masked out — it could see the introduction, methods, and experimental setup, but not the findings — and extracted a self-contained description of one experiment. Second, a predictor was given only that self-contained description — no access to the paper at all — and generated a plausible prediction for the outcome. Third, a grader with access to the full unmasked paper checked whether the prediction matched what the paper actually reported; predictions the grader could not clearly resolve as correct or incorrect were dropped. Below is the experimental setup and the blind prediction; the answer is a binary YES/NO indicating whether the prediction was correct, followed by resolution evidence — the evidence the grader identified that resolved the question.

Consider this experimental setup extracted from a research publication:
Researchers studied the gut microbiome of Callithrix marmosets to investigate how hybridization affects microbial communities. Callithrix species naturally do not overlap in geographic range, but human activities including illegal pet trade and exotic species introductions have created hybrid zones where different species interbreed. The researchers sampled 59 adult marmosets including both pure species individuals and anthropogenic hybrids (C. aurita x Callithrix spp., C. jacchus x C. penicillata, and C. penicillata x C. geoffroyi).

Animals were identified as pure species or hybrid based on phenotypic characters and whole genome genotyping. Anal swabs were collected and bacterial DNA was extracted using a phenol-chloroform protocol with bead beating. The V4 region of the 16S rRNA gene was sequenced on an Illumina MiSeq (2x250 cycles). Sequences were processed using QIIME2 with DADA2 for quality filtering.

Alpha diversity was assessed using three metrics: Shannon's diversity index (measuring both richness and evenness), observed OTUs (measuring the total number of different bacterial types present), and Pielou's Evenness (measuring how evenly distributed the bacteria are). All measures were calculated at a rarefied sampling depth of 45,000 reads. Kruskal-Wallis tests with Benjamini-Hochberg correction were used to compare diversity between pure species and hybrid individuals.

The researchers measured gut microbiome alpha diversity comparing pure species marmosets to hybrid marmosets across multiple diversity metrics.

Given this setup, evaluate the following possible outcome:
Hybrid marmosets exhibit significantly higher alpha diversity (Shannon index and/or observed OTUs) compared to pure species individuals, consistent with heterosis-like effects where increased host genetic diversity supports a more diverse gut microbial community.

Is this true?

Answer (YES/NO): YES